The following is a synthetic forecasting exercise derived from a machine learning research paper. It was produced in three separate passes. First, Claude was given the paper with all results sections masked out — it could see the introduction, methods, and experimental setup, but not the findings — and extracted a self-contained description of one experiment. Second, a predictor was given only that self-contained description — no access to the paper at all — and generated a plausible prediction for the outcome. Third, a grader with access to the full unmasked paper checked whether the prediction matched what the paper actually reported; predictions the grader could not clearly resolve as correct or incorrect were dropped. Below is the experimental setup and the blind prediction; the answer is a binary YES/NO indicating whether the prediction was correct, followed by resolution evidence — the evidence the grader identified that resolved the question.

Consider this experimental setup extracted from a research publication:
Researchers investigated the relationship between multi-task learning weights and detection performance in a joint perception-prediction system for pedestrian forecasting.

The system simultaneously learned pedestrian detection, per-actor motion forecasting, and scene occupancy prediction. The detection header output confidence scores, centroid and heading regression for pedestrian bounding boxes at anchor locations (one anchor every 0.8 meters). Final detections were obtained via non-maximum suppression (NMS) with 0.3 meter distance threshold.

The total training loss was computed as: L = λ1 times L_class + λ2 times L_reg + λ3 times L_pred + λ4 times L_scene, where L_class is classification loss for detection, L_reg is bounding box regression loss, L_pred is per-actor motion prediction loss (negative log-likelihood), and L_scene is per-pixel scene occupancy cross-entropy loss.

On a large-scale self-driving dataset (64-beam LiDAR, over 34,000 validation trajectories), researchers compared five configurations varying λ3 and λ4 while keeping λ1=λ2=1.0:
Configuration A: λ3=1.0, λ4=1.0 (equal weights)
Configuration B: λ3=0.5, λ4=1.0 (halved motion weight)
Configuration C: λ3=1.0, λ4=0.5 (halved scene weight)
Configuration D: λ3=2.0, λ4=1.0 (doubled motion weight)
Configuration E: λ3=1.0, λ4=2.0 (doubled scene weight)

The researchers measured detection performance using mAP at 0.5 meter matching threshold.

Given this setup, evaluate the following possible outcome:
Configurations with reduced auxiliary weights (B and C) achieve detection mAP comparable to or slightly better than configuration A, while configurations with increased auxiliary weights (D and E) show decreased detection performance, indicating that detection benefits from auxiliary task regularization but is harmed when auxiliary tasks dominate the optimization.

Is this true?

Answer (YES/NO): NO